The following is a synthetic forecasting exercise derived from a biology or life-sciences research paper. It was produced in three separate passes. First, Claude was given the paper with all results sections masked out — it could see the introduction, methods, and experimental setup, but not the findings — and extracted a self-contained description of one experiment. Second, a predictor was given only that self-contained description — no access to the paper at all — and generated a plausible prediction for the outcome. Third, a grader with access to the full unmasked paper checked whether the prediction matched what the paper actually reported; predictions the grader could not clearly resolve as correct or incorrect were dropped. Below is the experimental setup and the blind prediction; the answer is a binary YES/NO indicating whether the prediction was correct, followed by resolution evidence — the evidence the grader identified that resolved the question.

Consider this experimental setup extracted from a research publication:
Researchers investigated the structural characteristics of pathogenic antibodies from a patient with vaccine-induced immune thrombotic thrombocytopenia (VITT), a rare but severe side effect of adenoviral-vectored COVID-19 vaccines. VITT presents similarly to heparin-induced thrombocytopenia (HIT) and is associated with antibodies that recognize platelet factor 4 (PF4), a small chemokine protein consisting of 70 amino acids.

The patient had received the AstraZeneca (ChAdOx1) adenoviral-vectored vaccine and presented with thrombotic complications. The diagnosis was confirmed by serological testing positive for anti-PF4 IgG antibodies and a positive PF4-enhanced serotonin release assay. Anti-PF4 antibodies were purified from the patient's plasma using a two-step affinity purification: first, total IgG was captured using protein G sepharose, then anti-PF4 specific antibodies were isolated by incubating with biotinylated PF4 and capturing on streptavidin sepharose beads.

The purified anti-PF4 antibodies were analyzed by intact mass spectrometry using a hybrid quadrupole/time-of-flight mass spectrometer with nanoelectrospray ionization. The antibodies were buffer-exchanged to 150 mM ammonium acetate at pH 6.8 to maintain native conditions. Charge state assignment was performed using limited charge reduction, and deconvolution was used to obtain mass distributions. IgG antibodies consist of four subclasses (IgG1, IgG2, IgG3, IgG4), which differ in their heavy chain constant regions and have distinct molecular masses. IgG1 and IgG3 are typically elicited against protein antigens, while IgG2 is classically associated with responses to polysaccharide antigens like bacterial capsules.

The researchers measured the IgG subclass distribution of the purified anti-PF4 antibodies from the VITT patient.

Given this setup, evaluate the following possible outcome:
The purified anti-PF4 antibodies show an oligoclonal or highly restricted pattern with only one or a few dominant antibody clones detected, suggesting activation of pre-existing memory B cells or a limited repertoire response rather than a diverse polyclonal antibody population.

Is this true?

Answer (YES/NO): YES